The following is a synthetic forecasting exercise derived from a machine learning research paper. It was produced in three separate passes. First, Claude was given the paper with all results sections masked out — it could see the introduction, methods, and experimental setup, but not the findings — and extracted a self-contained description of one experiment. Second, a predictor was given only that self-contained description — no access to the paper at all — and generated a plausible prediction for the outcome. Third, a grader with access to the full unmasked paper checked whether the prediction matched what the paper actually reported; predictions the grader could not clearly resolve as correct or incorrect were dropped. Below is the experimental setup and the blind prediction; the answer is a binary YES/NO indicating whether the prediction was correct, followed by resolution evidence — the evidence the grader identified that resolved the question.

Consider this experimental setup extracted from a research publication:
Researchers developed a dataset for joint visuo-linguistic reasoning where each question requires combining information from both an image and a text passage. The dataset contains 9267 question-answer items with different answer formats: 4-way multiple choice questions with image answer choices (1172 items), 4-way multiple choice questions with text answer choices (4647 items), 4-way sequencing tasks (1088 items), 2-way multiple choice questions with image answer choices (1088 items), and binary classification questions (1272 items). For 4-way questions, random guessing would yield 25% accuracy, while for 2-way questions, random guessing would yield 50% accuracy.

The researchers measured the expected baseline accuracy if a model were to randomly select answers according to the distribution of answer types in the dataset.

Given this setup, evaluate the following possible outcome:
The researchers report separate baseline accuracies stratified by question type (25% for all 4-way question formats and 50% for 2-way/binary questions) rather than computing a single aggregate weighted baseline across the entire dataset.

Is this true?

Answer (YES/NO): NO